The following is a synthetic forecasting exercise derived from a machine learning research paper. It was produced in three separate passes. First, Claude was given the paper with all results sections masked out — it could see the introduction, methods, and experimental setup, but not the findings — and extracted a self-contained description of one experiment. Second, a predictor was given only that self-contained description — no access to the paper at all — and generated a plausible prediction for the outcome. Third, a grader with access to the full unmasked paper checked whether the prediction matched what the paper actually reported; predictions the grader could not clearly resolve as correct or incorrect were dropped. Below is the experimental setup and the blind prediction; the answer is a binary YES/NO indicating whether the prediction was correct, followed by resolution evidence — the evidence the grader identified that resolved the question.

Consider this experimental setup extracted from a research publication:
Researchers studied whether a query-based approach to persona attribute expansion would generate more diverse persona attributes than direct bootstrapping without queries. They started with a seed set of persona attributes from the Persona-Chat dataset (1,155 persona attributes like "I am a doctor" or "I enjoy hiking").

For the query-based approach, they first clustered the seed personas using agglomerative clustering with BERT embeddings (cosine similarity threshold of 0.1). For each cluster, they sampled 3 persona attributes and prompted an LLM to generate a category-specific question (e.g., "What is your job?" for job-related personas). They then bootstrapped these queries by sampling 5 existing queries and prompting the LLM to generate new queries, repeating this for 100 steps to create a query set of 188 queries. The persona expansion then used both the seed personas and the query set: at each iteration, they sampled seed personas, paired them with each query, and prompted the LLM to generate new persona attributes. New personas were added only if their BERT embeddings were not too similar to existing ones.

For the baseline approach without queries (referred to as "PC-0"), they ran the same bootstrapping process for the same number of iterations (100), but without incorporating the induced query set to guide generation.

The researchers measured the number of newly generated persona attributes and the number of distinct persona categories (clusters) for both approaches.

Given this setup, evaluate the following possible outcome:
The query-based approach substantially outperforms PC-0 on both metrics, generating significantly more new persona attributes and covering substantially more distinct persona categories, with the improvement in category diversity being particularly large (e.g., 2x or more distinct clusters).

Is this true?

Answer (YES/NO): NO